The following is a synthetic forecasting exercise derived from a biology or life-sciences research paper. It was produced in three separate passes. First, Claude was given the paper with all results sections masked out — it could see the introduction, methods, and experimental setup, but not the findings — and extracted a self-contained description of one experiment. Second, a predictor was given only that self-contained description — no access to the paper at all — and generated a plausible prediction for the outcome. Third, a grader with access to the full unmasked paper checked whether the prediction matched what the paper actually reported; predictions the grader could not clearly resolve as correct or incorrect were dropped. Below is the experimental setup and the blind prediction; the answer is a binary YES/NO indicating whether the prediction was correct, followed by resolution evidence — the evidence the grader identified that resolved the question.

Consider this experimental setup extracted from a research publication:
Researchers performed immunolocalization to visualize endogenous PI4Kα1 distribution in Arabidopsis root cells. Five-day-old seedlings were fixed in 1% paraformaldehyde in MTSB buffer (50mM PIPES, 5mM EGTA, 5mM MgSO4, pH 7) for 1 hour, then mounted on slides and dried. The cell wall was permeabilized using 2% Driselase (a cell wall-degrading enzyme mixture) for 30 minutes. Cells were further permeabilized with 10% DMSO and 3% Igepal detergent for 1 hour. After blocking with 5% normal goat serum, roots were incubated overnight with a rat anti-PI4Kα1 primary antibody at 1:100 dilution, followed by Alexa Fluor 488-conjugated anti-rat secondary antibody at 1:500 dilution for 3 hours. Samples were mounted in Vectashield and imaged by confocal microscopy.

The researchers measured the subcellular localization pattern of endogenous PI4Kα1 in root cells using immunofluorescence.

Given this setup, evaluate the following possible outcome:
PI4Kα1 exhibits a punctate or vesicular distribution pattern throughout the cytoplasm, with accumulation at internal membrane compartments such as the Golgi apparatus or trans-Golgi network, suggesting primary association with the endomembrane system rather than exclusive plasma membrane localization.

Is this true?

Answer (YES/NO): NO